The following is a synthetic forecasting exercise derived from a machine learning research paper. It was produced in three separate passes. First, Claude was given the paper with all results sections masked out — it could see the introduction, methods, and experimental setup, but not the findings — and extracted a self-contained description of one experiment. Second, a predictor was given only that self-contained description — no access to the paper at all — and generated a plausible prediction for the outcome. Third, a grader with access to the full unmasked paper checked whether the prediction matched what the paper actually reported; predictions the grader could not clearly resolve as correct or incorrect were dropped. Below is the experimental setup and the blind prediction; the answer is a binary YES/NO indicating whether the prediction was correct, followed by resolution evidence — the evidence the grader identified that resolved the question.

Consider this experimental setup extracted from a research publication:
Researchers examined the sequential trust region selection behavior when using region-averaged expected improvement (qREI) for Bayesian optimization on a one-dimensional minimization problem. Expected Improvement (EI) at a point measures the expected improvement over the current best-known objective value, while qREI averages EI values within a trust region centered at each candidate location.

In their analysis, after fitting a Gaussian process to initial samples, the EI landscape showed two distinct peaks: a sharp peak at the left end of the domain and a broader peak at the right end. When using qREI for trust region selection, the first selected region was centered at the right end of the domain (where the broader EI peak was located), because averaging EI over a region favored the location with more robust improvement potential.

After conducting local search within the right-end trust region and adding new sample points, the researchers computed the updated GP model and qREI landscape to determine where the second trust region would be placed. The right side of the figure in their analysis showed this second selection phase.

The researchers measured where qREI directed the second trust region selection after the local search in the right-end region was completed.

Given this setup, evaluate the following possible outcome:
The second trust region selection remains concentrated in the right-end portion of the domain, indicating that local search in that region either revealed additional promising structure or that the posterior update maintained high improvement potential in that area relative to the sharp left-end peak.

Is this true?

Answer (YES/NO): NO